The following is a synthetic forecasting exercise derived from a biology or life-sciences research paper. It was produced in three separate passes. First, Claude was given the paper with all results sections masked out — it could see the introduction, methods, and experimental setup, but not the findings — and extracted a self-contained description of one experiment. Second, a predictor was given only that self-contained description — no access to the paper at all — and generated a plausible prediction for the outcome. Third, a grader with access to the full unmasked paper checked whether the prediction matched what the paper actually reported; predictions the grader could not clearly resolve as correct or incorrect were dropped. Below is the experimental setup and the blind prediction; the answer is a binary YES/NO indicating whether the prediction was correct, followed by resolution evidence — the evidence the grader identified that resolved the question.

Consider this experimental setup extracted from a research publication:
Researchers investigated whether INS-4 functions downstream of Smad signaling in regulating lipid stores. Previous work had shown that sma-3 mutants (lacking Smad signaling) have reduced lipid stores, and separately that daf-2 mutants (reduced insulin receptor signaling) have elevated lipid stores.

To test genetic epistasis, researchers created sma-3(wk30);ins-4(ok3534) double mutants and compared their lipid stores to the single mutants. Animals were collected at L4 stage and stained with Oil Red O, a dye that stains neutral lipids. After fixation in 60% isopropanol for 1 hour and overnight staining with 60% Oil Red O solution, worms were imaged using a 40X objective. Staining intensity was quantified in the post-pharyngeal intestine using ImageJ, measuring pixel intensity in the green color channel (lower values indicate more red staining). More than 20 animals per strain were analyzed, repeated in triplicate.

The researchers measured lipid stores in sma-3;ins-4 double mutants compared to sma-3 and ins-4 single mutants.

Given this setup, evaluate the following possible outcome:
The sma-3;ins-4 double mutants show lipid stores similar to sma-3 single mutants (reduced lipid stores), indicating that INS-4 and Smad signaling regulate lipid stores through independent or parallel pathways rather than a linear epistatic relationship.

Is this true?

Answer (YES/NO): NO